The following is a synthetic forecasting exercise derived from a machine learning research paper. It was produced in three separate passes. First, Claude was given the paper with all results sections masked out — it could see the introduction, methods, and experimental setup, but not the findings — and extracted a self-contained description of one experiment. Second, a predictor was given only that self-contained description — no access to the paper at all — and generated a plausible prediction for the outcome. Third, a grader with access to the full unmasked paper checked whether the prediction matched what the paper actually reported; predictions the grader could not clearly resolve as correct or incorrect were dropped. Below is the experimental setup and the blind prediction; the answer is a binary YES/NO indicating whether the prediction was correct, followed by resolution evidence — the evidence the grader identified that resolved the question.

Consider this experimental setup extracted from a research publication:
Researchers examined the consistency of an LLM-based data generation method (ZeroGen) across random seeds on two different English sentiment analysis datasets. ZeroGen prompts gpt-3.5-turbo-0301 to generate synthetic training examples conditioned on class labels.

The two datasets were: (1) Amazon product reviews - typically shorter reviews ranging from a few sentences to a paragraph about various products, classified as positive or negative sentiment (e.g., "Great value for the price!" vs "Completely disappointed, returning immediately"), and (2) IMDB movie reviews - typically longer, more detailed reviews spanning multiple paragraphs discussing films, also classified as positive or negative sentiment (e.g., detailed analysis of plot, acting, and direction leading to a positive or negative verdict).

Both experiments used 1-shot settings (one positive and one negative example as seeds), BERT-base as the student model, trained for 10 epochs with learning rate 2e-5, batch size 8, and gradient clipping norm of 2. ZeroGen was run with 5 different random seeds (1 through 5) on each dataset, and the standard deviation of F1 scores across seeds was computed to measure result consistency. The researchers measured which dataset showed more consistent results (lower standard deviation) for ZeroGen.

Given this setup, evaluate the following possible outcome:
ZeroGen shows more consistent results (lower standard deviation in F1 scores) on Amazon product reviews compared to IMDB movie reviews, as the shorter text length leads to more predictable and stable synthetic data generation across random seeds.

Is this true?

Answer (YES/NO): YES